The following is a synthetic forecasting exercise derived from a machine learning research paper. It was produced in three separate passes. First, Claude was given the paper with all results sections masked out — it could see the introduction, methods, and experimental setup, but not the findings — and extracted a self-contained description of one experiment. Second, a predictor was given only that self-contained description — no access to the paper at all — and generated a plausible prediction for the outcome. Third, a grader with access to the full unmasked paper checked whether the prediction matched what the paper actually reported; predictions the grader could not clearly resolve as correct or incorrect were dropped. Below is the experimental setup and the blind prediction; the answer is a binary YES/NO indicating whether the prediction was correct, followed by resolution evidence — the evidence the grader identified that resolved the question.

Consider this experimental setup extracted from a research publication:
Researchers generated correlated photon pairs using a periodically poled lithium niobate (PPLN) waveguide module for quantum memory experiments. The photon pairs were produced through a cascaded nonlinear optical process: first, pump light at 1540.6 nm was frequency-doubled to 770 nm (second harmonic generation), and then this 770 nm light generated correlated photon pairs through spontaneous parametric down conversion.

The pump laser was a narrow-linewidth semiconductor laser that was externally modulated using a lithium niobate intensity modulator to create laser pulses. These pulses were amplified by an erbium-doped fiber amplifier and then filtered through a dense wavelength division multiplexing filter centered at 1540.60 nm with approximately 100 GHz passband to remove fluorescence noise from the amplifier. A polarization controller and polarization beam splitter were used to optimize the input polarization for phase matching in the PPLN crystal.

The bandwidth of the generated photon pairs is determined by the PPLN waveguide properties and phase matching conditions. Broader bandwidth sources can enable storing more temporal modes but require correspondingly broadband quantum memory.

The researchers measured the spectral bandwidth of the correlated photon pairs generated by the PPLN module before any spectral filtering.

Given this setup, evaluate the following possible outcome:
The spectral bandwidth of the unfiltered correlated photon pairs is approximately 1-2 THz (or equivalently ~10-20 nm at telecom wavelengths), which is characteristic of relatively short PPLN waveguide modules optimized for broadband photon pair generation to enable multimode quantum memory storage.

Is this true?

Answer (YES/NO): NO